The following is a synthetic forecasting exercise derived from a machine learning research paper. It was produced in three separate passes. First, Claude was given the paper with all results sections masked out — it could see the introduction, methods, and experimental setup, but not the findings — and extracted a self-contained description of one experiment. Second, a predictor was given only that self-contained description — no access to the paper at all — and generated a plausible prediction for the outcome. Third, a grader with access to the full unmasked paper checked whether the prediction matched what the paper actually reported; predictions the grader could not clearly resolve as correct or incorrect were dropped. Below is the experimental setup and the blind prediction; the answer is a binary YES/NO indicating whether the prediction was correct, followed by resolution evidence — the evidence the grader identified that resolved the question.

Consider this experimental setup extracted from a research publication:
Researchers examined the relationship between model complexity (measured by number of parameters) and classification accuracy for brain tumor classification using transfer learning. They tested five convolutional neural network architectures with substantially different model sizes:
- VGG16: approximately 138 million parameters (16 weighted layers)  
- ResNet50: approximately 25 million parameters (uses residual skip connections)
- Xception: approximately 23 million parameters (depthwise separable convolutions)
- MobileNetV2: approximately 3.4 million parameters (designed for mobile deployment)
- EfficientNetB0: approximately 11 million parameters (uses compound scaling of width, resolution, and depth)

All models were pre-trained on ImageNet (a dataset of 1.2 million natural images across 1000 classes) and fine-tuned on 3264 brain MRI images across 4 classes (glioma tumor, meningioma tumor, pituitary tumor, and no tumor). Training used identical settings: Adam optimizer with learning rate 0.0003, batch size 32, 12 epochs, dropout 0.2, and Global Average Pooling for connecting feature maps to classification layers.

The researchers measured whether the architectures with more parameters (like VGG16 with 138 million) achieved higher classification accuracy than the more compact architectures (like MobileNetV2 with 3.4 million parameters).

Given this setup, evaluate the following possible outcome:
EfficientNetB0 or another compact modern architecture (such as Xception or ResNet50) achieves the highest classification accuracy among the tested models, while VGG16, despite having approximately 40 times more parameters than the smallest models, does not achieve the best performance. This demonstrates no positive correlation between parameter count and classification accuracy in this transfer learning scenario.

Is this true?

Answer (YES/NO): YES